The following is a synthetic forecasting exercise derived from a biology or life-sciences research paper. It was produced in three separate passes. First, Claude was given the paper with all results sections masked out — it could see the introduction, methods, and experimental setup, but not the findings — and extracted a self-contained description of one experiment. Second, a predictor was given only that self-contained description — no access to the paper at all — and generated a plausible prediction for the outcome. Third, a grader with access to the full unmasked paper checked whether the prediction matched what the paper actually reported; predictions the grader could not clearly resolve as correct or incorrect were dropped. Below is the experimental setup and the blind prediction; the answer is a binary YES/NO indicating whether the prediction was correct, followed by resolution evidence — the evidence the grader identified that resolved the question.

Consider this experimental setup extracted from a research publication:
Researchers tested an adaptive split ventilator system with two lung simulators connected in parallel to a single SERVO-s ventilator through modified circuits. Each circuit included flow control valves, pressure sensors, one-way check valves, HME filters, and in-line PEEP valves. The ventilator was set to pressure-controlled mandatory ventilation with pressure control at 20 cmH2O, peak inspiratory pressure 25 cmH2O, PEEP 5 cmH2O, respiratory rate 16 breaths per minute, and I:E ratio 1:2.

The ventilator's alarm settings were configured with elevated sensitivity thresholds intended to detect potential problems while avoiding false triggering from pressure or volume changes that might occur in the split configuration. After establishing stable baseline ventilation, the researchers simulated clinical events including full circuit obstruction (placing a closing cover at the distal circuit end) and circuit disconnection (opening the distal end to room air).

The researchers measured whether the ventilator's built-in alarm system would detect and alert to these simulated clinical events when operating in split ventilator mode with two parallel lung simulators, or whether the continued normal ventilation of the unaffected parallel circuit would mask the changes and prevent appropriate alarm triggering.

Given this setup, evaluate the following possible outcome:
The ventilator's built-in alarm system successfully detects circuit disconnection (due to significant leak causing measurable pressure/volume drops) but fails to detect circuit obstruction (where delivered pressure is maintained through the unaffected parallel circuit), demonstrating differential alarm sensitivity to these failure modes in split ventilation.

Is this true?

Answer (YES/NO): NO